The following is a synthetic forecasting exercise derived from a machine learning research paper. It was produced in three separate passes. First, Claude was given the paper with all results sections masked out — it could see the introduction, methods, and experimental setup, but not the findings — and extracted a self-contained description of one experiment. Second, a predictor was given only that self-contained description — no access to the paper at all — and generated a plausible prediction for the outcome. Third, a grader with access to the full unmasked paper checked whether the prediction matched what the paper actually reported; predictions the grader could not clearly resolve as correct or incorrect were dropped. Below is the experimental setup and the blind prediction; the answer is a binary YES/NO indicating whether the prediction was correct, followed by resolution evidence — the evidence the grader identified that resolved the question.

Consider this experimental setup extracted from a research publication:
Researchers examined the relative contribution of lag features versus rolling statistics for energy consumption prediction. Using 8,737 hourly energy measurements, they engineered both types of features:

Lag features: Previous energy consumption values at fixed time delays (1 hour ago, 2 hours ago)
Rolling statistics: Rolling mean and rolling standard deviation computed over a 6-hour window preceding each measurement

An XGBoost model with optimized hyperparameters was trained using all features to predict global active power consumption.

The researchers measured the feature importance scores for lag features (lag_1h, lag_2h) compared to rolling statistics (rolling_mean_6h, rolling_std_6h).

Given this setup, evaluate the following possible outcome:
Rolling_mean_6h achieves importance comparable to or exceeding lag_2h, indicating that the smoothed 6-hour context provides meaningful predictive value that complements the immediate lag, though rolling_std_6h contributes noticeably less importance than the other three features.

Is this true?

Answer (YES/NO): NO